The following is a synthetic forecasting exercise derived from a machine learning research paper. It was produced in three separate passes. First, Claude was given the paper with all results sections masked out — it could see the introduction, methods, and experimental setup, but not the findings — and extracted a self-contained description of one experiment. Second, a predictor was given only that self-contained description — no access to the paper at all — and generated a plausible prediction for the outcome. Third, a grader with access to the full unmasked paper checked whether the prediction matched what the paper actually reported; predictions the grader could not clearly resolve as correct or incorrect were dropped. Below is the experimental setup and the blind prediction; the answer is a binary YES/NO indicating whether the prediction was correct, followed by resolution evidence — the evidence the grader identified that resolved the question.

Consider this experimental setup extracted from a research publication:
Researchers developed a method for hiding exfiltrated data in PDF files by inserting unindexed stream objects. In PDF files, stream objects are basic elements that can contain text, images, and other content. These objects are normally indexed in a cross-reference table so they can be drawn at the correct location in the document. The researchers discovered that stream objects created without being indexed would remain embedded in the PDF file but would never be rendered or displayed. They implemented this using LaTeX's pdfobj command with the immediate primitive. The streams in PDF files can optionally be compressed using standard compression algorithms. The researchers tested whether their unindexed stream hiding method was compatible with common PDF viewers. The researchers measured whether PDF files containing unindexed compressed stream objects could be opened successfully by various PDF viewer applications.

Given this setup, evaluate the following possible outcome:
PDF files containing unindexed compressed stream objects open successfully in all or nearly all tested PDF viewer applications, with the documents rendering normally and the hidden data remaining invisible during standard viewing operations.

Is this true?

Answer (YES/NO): YES